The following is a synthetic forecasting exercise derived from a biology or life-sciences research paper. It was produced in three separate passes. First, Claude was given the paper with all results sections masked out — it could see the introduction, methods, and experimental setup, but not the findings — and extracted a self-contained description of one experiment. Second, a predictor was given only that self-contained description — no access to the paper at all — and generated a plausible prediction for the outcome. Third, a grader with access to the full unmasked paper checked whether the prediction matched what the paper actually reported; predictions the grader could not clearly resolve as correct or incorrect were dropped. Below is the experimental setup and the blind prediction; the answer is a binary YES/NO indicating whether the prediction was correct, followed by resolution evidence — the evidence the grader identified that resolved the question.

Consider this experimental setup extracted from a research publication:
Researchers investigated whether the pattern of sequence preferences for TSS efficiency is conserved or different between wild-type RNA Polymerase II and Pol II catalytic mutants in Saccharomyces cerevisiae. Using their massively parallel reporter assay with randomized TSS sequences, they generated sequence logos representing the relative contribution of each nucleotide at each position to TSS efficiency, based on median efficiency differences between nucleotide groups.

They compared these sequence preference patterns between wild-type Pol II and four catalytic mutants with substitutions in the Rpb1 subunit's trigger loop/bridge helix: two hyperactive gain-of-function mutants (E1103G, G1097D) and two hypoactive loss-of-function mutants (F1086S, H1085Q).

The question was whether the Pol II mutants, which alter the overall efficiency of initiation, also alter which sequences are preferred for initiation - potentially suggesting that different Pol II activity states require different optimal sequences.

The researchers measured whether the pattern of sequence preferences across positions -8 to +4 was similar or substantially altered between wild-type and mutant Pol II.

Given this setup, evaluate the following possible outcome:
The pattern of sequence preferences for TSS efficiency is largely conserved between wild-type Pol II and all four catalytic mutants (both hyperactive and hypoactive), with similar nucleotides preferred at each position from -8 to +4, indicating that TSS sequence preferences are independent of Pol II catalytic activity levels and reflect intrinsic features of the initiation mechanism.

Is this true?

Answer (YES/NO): NO